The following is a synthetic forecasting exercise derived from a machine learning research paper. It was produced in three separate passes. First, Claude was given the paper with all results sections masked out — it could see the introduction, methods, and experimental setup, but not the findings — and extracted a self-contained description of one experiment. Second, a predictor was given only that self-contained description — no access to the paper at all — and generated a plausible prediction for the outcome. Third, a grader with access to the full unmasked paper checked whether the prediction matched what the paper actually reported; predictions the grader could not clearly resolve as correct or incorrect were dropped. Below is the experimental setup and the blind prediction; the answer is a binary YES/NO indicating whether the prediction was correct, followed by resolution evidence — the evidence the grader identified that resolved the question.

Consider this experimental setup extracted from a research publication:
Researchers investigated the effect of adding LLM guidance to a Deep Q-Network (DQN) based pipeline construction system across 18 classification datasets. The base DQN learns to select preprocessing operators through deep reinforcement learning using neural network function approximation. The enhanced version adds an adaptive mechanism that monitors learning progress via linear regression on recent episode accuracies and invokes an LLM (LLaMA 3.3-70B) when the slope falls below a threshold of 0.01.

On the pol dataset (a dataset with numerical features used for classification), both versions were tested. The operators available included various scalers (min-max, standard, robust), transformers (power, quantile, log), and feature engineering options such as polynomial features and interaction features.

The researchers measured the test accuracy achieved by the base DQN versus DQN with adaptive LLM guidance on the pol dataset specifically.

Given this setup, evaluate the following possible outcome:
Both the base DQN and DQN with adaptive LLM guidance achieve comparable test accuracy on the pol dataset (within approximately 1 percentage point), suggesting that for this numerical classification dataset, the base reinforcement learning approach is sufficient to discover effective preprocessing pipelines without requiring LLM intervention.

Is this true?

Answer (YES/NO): NO